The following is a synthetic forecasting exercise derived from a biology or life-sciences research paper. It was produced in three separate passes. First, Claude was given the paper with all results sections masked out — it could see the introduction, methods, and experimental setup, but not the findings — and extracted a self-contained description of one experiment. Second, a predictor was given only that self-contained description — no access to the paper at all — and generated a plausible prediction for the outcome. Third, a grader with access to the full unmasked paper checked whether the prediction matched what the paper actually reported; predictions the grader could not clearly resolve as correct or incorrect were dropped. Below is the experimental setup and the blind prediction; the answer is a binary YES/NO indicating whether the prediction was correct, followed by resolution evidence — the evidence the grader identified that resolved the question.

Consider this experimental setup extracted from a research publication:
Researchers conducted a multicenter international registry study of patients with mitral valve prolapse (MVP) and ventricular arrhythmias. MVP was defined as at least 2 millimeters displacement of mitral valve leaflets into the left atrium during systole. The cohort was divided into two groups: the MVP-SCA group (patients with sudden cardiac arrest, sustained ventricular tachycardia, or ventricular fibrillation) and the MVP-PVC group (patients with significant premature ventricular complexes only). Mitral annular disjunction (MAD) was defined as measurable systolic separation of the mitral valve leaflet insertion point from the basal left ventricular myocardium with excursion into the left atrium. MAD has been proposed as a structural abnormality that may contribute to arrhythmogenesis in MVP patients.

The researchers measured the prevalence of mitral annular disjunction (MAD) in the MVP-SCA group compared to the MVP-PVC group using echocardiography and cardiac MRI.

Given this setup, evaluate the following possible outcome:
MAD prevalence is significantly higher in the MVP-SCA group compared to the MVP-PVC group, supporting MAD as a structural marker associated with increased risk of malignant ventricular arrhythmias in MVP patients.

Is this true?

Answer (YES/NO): NO